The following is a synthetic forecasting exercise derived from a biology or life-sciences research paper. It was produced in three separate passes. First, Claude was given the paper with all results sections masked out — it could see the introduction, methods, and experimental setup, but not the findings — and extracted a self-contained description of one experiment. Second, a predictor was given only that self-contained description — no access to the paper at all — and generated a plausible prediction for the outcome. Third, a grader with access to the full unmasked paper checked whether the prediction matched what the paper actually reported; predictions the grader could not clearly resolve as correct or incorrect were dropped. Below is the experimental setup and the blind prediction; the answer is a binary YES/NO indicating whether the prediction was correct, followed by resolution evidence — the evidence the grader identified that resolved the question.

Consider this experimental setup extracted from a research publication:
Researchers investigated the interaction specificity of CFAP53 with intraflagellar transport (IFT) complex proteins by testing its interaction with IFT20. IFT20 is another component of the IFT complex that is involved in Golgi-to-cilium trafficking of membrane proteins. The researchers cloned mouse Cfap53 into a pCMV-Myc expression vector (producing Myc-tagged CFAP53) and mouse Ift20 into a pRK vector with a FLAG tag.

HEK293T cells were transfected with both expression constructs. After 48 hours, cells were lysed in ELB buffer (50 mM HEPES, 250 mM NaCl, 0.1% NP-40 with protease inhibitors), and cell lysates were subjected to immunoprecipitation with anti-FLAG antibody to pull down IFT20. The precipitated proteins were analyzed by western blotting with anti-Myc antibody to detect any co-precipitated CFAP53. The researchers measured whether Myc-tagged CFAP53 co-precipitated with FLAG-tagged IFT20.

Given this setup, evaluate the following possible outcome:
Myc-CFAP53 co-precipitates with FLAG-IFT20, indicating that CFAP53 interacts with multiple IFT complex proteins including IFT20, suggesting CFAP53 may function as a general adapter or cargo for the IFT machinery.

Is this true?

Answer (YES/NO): NO